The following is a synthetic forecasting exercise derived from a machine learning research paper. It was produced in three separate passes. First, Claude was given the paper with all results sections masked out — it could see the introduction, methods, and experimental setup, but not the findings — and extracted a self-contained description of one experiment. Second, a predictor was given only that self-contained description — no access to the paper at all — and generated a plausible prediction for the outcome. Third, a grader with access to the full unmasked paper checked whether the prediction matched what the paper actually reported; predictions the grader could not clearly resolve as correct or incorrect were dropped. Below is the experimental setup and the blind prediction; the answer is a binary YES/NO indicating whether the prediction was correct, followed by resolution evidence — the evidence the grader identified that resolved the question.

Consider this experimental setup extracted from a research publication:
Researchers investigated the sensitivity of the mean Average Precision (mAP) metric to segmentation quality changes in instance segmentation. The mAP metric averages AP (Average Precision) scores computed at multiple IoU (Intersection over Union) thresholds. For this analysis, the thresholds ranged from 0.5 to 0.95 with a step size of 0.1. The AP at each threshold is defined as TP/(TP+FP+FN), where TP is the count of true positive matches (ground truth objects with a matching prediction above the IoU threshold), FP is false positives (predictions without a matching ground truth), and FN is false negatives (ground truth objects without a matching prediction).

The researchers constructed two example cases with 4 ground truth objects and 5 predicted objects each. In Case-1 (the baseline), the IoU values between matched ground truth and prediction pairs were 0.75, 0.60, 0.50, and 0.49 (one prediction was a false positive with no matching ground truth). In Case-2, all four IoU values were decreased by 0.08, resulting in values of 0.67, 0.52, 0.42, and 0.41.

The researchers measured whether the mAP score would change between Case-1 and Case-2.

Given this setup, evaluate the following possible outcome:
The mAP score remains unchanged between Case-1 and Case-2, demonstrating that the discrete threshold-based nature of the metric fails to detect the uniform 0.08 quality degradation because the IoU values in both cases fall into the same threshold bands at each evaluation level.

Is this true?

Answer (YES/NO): YES